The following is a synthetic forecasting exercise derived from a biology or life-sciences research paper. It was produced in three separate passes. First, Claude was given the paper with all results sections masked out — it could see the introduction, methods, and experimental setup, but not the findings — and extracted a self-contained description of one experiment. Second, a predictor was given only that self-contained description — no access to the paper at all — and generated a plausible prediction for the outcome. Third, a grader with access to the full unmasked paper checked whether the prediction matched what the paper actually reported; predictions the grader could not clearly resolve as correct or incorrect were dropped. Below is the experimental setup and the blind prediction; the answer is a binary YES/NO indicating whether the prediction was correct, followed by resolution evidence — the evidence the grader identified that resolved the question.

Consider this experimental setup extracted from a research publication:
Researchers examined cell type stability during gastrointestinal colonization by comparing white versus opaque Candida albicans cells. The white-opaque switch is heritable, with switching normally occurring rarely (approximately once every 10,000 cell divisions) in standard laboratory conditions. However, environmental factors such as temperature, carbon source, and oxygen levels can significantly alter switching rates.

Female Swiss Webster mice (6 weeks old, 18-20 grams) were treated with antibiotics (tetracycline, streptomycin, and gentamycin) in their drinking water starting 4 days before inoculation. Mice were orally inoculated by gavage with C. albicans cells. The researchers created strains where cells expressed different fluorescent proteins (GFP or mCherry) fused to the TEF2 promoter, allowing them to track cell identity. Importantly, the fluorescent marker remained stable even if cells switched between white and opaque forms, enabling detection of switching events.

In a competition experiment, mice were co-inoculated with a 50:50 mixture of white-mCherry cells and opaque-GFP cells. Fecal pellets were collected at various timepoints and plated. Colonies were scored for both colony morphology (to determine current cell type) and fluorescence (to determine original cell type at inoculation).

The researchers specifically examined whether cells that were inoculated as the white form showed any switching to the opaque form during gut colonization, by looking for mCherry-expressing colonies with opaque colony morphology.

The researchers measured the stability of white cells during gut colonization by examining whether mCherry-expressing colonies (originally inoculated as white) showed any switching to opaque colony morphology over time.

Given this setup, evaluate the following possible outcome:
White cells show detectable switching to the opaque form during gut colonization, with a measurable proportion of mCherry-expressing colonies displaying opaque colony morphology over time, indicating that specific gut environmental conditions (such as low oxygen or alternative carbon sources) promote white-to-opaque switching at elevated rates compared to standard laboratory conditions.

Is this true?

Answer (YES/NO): NO